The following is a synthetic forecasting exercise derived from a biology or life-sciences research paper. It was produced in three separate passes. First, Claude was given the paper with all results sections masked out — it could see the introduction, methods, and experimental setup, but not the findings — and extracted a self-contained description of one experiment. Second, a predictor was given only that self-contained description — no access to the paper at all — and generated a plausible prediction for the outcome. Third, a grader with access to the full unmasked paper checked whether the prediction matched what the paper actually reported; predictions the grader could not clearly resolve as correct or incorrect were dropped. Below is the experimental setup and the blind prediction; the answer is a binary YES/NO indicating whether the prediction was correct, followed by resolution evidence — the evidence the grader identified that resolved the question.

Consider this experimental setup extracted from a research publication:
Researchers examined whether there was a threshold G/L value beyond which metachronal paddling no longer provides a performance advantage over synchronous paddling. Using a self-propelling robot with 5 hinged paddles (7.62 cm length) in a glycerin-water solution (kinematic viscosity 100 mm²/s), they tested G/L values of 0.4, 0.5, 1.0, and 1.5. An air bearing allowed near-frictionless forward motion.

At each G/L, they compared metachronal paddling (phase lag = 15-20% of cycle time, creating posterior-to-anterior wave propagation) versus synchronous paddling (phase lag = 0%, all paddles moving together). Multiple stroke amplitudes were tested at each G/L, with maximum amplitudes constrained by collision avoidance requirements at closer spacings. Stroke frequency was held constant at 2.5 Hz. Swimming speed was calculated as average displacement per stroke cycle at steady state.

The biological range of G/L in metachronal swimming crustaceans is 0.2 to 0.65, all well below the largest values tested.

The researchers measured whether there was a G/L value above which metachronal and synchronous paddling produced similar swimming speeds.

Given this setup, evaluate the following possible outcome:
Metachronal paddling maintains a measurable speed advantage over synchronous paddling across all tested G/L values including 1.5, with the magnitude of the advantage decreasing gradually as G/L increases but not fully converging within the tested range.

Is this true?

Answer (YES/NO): NO